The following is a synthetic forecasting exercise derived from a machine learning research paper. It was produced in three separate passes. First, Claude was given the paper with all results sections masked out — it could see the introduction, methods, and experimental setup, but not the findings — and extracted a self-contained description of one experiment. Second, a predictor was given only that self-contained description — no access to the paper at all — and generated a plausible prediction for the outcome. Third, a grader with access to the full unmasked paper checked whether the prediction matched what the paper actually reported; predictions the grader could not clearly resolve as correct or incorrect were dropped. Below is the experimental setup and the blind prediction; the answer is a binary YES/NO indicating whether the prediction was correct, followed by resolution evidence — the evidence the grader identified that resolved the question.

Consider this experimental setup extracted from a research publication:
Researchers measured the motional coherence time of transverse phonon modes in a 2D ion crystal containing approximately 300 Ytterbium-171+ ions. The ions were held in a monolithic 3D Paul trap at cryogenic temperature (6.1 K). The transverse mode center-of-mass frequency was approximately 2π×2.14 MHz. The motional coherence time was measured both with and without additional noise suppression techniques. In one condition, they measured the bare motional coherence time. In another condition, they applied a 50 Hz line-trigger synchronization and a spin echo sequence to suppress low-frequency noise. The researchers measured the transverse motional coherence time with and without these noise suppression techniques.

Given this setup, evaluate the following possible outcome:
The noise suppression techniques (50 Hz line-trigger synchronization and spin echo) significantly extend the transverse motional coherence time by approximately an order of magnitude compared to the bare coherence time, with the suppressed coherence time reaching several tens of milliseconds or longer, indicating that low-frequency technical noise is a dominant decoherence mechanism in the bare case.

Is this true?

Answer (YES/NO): NO